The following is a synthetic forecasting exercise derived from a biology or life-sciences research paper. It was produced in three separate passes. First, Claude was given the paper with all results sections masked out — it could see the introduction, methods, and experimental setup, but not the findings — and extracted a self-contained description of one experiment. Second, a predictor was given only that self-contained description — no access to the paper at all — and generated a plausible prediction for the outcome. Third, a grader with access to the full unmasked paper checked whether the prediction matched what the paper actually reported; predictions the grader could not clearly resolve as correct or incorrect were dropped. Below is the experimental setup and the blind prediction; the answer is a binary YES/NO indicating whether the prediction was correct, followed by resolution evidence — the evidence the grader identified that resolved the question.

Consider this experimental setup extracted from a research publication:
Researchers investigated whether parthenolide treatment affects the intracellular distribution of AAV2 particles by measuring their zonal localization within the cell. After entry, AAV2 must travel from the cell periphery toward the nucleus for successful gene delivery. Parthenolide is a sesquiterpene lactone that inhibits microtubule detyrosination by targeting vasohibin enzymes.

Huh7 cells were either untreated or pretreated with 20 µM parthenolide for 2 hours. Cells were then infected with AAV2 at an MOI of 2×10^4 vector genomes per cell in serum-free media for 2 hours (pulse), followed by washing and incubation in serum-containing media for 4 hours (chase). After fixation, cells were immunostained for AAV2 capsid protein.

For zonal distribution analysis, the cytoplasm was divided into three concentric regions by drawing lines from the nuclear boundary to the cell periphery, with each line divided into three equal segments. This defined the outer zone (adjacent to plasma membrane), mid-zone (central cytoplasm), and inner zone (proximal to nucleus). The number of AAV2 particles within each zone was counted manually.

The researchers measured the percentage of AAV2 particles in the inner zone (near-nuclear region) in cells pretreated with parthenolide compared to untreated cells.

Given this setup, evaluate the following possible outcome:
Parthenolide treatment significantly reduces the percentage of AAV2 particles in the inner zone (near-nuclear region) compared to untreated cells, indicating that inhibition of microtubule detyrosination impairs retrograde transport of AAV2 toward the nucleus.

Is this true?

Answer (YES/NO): NO